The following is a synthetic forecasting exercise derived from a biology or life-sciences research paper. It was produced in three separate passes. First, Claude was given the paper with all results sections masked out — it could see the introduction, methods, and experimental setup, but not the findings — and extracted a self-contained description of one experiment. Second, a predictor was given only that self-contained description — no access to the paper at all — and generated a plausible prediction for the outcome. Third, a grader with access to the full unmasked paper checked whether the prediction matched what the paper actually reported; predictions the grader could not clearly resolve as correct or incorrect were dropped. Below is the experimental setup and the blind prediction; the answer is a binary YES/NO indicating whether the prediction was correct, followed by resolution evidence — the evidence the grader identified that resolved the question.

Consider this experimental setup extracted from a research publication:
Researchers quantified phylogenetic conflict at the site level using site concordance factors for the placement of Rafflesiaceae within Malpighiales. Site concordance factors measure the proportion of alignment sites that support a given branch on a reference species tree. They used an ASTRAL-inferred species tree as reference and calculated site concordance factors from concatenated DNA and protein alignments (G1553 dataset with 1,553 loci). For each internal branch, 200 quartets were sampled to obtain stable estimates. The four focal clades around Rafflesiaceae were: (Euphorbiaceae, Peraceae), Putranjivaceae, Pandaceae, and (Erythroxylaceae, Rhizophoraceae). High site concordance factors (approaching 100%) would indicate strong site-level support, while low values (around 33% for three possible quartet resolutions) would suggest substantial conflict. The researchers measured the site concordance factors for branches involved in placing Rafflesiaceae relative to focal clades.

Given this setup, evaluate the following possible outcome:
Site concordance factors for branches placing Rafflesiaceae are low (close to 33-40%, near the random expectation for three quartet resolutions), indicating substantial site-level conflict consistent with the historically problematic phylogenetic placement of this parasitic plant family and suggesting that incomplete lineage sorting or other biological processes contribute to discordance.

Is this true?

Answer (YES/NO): YES